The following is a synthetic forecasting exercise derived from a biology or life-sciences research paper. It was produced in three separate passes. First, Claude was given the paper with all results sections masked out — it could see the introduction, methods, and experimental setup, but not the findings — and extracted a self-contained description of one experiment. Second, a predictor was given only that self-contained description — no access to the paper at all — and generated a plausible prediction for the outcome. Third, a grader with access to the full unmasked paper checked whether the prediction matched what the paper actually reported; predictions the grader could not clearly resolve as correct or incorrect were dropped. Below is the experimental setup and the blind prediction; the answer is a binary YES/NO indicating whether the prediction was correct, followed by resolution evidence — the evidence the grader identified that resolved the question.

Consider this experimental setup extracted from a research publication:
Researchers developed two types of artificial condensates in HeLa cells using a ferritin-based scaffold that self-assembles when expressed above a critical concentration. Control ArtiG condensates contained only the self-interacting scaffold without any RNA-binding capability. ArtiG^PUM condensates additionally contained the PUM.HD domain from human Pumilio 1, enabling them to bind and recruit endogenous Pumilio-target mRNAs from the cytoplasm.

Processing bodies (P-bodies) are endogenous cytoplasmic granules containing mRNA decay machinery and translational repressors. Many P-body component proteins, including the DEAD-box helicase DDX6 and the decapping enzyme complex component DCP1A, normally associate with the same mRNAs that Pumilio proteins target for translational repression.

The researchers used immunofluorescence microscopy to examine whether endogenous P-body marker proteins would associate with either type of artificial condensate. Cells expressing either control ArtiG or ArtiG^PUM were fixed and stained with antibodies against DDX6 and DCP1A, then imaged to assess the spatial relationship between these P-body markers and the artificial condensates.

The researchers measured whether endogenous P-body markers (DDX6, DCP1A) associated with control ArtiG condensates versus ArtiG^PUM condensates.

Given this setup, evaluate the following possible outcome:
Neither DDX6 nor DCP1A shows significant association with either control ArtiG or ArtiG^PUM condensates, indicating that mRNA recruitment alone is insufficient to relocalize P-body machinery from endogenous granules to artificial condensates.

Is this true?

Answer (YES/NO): NO